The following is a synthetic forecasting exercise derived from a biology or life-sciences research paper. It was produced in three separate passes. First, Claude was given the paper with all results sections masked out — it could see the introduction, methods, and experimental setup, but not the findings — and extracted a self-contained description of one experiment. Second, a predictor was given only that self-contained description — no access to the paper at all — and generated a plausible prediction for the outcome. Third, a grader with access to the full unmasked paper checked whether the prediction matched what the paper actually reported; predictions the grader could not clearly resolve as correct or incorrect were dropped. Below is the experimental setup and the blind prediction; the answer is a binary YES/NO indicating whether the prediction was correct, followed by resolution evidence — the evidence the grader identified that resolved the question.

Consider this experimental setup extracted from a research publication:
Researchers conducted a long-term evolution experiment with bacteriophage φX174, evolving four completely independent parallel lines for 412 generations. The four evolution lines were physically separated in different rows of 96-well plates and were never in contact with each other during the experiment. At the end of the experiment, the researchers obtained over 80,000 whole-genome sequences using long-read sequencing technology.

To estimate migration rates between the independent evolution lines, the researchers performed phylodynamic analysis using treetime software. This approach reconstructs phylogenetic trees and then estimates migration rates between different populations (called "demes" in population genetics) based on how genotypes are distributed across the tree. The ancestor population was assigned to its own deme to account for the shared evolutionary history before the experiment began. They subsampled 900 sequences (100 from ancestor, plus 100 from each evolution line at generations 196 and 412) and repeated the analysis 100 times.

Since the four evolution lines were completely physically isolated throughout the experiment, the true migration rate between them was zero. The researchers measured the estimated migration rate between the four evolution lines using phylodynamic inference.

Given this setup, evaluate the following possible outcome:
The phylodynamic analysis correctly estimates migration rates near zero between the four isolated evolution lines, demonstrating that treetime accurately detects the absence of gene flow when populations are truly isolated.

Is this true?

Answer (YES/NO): NO